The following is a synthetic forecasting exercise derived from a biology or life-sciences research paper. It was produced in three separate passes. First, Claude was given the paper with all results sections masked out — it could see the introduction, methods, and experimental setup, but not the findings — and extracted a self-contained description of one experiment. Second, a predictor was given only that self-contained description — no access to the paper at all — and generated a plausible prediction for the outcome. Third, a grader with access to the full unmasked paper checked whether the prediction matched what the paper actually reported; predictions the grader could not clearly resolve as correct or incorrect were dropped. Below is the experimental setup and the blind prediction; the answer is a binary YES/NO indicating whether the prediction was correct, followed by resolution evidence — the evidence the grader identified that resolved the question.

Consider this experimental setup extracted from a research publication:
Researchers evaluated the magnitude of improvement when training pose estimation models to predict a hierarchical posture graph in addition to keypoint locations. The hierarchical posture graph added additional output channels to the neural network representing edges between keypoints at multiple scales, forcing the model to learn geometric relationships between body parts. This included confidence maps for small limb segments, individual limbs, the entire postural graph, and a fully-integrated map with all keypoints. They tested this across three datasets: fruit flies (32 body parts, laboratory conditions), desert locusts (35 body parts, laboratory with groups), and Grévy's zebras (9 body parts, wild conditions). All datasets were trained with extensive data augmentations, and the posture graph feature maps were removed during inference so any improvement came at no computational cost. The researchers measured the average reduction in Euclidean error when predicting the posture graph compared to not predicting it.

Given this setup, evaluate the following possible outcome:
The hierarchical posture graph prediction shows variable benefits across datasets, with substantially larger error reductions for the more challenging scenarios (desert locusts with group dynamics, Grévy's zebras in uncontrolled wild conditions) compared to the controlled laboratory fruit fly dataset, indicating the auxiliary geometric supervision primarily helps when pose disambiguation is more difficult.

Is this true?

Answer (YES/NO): NO